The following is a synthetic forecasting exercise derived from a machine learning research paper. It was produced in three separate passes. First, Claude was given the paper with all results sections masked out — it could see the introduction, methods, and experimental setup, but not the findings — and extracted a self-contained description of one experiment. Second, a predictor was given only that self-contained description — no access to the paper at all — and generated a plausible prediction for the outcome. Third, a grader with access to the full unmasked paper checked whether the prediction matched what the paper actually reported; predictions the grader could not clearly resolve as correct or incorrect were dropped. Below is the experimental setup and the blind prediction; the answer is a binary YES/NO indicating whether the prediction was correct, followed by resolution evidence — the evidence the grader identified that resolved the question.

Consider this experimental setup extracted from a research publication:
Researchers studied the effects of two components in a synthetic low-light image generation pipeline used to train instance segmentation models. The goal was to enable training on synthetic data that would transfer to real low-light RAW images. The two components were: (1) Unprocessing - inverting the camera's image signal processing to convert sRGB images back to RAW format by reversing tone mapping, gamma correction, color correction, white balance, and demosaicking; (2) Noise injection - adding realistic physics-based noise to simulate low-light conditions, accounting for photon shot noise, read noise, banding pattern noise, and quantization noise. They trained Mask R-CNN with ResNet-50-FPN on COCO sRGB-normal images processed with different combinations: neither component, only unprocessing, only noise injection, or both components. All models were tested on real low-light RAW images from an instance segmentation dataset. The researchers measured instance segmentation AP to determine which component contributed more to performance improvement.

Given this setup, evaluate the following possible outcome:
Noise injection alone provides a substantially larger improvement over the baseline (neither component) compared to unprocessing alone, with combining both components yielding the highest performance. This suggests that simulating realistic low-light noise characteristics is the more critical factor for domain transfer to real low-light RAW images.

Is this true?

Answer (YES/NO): YES